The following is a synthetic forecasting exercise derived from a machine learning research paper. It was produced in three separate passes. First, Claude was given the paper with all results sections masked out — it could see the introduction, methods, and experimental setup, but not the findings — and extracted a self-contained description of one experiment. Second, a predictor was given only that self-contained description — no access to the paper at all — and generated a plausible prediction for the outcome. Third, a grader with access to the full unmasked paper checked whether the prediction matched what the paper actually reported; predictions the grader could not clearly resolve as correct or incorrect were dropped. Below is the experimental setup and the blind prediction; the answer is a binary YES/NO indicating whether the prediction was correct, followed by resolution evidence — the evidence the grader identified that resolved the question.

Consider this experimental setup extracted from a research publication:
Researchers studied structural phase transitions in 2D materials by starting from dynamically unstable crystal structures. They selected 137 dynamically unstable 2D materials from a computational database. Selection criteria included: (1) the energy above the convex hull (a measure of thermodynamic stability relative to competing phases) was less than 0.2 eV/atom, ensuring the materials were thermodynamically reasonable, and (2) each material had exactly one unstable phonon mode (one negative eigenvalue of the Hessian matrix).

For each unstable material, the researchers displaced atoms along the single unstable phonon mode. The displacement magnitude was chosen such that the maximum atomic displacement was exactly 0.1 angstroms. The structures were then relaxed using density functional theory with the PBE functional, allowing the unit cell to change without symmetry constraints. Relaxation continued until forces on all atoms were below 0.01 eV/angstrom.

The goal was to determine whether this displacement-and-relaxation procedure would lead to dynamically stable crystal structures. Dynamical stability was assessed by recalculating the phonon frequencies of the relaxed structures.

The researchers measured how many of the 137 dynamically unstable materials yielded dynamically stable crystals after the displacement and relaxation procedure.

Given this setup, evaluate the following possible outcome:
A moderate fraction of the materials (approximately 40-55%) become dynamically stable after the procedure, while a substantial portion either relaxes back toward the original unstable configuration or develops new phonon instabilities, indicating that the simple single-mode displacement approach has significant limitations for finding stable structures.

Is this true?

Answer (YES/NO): NO